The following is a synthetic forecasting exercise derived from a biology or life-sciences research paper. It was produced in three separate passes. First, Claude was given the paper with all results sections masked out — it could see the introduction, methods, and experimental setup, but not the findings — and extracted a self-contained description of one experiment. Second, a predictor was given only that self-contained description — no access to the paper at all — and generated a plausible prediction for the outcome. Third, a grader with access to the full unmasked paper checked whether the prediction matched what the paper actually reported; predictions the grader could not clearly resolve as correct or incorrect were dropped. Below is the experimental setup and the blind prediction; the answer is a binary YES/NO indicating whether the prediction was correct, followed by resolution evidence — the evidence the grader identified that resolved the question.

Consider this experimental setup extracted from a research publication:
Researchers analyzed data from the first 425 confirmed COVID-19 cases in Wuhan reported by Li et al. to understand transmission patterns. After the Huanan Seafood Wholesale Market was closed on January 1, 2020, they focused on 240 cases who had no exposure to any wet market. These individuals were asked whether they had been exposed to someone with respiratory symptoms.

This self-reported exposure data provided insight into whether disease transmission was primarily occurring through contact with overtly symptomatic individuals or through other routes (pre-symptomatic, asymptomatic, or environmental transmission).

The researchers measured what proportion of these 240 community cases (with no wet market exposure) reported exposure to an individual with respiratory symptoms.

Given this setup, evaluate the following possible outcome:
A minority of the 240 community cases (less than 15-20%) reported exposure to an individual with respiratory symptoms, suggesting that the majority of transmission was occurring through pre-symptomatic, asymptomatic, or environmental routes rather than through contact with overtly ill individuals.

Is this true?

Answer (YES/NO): YES